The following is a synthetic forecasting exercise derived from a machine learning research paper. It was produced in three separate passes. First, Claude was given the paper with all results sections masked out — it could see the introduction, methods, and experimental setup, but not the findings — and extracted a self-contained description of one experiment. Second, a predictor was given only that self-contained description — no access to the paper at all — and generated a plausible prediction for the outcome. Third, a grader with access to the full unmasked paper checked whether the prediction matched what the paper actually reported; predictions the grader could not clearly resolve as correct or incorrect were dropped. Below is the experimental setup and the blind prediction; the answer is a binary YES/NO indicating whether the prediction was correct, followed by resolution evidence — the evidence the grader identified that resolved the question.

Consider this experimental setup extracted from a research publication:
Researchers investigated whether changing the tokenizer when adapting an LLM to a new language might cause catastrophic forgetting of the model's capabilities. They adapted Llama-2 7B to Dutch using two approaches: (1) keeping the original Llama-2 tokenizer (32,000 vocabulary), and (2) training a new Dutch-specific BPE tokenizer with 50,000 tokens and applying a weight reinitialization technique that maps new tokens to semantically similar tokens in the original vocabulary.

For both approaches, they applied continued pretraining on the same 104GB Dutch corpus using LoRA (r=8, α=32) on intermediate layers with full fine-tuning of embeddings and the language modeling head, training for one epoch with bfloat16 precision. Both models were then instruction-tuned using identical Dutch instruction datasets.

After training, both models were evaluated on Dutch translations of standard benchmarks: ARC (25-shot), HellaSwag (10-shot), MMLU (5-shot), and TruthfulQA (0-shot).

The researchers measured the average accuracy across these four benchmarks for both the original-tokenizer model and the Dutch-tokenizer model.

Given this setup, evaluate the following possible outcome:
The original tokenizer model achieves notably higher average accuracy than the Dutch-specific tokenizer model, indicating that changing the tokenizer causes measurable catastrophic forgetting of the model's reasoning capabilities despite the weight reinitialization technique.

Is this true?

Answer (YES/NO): NO